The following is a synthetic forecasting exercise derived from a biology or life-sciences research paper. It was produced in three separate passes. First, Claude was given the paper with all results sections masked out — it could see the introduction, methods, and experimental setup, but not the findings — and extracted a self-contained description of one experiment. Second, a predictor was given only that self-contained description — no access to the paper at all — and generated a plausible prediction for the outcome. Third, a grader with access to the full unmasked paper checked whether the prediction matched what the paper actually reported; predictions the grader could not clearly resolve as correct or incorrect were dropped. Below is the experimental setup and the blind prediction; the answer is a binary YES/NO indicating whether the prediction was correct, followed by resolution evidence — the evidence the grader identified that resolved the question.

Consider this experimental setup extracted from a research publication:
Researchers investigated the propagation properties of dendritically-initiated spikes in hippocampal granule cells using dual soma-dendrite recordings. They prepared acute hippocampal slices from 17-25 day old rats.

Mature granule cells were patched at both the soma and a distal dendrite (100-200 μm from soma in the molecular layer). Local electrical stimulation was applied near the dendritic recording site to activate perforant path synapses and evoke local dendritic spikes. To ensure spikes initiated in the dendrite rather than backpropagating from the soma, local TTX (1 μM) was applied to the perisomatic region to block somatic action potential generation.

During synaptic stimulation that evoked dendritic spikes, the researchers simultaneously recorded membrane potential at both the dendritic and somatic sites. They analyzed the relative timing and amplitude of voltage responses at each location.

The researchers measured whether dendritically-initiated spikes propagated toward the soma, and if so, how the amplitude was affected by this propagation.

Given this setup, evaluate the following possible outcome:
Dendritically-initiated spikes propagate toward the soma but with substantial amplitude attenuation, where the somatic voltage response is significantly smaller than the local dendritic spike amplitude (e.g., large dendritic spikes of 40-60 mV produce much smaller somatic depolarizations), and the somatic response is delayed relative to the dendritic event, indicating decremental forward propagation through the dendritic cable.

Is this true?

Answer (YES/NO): YES